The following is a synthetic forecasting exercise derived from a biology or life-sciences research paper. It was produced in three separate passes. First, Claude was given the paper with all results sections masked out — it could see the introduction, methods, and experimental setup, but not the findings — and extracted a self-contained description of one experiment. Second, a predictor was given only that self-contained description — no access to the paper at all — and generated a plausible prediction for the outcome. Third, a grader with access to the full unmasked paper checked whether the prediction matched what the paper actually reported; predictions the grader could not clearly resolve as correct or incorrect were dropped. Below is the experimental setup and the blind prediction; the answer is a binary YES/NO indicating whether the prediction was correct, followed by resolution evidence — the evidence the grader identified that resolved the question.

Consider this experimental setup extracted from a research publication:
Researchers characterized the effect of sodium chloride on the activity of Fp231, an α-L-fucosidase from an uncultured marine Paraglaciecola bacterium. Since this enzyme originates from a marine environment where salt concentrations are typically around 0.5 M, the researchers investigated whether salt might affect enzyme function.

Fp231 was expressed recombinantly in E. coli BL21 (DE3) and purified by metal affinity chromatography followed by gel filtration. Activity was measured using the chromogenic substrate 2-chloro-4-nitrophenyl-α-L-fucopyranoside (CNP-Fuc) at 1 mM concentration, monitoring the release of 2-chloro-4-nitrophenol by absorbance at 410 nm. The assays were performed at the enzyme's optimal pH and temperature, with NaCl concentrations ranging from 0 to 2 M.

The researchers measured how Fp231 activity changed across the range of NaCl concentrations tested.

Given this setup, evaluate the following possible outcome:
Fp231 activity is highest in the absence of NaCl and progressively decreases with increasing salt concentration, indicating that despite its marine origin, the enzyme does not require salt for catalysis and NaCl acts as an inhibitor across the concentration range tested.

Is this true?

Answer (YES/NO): NO